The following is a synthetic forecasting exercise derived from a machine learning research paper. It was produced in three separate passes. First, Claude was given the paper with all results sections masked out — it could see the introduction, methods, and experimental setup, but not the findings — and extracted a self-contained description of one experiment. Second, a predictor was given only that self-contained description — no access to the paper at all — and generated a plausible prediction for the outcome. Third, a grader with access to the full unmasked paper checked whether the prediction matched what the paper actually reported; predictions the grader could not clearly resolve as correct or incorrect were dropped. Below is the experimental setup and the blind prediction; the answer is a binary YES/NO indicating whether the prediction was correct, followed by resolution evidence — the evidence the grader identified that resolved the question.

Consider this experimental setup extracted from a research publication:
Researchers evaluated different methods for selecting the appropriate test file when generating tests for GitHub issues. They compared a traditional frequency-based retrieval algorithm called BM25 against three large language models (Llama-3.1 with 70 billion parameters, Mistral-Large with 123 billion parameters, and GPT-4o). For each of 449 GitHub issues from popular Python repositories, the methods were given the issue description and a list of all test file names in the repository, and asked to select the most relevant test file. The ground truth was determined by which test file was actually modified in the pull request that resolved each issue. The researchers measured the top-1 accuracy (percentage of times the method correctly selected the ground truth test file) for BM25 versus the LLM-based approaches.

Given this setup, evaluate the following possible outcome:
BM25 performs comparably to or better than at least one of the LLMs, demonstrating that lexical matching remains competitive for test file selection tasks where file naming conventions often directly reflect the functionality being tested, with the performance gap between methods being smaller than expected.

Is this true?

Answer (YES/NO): NO